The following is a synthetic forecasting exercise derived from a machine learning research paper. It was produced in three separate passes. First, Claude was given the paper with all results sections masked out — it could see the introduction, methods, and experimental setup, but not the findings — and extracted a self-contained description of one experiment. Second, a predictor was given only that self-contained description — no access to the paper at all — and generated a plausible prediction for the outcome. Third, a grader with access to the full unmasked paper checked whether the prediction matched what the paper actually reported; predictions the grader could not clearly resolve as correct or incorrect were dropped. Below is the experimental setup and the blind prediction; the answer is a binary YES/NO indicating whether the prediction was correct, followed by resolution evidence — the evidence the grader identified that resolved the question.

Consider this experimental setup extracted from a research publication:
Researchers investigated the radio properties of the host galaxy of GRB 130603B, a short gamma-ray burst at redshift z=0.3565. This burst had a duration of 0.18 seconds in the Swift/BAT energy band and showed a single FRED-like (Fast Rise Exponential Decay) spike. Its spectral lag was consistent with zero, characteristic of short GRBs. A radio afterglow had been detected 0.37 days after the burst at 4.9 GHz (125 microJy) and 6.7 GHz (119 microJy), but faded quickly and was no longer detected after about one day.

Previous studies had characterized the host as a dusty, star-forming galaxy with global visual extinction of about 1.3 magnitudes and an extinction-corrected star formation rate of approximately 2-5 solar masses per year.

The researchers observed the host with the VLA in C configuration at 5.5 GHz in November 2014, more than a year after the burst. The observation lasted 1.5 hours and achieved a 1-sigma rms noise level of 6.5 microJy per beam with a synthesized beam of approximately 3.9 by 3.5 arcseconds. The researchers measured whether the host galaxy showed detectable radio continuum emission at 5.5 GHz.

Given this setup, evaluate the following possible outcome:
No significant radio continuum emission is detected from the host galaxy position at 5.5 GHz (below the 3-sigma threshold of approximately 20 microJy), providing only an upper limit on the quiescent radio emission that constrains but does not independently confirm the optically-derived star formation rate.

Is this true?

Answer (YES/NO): YES